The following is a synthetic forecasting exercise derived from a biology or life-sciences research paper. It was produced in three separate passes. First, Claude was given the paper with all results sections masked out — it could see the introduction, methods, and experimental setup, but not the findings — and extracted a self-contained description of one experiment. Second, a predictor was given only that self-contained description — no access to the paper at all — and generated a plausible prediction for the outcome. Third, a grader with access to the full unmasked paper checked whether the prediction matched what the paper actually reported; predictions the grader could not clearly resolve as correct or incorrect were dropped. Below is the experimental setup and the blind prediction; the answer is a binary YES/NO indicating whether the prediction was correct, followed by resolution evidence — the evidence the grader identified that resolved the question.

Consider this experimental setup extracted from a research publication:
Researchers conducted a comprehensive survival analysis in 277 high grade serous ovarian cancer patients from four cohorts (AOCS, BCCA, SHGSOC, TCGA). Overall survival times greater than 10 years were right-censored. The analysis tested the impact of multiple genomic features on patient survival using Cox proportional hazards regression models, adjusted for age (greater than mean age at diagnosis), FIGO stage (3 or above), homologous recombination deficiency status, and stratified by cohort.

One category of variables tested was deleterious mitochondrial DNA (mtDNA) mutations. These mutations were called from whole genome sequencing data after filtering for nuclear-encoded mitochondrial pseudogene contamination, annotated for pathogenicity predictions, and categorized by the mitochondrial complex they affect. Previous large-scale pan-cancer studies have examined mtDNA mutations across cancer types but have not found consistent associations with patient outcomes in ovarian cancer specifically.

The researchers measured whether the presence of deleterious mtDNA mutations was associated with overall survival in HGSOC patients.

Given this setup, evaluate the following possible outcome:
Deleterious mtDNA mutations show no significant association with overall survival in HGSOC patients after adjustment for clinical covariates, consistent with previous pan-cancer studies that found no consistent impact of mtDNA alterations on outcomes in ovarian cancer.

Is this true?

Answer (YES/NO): NO